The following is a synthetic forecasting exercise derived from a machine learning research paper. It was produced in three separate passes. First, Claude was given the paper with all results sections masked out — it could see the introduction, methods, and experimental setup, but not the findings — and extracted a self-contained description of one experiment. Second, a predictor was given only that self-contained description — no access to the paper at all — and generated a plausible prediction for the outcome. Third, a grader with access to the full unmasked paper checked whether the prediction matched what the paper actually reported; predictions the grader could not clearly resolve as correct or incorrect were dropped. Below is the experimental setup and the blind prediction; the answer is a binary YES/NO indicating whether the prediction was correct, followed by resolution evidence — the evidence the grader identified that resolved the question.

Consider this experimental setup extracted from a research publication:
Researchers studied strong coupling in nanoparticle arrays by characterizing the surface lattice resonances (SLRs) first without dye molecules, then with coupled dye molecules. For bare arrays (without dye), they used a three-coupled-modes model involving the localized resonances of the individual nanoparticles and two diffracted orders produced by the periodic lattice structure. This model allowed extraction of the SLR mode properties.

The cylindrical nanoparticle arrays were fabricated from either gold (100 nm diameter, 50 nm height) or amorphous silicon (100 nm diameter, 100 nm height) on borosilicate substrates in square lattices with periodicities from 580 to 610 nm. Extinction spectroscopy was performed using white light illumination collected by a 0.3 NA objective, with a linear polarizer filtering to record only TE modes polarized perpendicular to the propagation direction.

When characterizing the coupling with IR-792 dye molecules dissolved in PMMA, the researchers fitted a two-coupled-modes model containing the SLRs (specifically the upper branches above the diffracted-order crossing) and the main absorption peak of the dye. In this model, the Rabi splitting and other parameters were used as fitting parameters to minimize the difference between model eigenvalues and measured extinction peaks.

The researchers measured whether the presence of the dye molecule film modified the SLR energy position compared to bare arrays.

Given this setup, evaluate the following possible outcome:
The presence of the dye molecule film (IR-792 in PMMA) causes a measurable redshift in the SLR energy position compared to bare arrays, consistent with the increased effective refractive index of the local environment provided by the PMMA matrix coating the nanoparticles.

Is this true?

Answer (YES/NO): YES